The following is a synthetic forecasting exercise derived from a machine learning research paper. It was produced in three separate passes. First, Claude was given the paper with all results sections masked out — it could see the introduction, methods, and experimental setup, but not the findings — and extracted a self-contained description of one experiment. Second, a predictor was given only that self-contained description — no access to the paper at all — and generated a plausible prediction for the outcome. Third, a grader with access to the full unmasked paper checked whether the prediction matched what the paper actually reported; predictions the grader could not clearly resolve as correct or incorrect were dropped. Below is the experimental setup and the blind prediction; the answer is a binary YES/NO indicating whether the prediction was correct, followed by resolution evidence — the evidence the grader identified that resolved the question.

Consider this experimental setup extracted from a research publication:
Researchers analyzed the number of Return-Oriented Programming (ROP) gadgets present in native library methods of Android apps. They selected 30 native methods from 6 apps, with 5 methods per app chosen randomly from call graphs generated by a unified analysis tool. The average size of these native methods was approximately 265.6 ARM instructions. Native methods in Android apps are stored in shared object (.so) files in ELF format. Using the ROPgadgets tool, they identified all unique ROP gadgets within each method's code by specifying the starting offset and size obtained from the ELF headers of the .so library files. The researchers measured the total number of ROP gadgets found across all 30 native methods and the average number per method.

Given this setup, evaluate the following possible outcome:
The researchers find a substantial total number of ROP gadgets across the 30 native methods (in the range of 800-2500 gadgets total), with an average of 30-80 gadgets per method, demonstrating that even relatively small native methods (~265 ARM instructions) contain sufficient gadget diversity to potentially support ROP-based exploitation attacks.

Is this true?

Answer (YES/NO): NO